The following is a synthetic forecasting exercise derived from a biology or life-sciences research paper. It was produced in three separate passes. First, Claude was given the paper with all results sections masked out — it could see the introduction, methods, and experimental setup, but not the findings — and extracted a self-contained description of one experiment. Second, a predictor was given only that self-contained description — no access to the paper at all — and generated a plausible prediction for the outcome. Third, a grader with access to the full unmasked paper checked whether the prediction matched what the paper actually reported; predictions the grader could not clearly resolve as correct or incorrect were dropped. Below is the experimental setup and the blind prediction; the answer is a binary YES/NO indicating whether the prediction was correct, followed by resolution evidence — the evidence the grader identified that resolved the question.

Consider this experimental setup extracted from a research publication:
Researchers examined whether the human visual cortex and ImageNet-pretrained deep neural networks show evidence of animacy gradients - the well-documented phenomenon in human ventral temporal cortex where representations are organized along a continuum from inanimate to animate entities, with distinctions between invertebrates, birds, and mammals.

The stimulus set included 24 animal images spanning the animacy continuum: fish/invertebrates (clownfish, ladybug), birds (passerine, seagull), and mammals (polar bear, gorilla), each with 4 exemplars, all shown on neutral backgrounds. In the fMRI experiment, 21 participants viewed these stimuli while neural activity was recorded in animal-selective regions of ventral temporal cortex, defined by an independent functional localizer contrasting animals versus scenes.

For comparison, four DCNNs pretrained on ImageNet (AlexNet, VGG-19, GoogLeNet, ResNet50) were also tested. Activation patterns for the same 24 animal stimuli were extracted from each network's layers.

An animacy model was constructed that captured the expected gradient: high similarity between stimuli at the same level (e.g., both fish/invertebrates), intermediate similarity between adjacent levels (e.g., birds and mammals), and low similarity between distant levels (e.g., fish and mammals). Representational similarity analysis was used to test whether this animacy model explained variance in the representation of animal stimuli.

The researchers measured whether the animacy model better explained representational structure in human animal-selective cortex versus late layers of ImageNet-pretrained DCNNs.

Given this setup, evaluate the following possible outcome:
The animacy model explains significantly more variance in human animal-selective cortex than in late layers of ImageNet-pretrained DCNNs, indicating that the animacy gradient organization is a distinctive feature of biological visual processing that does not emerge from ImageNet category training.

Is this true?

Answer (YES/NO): NO